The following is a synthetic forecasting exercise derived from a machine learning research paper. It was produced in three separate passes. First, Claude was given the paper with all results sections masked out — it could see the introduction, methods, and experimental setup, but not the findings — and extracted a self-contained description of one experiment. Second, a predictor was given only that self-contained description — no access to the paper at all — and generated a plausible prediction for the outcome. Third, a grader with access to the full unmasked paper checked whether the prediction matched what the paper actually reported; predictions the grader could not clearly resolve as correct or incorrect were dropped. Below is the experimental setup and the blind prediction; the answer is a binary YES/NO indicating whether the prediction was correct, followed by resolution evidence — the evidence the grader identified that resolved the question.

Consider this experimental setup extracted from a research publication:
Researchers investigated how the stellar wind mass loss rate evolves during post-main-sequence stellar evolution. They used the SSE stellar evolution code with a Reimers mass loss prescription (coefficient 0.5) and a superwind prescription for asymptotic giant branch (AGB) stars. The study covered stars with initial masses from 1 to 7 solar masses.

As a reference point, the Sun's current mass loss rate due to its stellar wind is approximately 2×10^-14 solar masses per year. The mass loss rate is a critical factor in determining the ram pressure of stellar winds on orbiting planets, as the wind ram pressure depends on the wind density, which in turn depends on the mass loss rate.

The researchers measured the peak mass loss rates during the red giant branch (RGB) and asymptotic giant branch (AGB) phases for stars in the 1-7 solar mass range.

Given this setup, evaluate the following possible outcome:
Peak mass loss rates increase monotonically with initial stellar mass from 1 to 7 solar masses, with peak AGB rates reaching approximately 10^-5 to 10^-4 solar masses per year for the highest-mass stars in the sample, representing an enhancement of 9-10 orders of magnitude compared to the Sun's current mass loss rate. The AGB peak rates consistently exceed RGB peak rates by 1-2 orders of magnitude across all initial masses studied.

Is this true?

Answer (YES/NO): NO